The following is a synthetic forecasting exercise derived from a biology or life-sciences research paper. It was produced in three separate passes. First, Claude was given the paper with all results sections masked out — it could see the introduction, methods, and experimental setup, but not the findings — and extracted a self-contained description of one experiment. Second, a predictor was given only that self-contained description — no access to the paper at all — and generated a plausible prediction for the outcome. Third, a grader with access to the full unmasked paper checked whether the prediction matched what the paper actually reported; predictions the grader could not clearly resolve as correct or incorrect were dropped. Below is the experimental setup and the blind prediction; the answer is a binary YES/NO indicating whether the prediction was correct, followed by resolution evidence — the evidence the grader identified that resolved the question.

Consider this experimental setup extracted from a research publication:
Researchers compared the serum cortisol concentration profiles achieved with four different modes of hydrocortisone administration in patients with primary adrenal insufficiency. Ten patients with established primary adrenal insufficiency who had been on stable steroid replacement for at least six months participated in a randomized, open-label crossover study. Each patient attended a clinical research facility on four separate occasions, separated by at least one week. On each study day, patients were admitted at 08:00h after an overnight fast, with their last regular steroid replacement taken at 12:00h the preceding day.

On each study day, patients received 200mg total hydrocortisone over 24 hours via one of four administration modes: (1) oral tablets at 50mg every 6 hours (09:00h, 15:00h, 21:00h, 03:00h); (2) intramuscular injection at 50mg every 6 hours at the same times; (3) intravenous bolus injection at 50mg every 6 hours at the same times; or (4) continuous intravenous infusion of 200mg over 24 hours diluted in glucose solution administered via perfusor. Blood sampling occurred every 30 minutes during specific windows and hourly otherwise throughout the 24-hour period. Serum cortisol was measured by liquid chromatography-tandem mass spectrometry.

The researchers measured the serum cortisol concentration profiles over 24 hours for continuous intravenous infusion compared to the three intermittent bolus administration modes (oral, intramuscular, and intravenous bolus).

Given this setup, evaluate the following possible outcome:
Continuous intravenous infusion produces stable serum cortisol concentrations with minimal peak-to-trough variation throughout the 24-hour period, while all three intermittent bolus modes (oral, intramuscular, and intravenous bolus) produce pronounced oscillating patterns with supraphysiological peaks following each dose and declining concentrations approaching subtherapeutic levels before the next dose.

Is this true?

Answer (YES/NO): YES